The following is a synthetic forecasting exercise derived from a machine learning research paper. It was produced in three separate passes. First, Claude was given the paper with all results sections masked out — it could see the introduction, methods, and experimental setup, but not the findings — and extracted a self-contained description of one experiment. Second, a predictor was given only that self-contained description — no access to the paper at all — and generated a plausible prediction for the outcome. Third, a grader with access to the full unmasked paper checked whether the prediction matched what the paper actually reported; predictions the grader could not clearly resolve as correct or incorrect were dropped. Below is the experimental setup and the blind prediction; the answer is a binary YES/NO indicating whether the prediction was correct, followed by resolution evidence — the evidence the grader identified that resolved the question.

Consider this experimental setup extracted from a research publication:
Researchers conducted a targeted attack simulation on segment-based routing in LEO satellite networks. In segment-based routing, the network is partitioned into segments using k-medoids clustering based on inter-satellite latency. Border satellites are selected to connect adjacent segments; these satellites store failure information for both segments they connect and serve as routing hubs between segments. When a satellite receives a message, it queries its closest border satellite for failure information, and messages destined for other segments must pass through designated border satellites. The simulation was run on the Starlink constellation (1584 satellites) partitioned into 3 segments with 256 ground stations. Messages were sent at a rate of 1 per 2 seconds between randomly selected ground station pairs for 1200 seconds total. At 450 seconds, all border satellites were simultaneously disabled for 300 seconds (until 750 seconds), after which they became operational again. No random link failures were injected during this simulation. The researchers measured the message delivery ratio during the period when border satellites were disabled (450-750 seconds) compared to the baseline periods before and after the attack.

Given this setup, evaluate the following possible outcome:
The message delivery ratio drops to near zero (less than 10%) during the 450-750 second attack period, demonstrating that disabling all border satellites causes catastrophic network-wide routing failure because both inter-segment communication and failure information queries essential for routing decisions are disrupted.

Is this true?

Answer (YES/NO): NO